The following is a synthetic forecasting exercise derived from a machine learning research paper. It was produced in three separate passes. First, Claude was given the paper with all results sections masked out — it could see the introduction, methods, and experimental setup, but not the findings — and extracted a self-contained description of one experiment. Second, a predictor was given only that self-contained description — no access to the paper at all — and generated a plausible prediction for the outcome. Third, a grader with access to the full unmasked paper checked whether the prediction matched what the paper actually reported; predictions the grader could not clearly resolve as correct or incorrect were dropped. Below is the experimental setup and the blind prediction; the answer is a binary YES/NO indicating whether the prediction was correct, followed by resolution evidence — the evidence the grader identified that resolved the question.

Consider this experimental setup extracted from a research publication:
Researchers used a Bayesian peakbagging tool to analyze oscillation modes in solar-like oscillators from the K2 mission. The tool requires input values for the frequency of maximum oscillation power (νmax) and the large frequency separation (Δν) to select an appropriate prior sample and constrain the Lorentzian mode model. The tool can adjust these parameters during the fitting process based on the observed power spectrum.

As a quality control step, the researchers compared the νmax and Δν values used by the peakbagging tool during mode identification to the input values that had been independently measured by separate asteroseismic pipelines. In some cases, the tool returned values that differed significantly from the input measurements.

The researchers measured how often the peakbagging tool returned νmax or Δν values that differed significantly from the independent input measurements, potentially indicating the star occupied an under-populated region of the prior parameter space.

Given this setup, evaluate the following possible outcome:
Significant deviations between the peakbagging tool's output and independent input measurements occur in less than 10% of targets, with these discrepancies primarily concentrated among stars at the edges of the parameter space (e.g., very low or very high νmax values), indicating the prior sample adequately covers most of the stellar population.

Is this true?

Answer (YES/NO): NO